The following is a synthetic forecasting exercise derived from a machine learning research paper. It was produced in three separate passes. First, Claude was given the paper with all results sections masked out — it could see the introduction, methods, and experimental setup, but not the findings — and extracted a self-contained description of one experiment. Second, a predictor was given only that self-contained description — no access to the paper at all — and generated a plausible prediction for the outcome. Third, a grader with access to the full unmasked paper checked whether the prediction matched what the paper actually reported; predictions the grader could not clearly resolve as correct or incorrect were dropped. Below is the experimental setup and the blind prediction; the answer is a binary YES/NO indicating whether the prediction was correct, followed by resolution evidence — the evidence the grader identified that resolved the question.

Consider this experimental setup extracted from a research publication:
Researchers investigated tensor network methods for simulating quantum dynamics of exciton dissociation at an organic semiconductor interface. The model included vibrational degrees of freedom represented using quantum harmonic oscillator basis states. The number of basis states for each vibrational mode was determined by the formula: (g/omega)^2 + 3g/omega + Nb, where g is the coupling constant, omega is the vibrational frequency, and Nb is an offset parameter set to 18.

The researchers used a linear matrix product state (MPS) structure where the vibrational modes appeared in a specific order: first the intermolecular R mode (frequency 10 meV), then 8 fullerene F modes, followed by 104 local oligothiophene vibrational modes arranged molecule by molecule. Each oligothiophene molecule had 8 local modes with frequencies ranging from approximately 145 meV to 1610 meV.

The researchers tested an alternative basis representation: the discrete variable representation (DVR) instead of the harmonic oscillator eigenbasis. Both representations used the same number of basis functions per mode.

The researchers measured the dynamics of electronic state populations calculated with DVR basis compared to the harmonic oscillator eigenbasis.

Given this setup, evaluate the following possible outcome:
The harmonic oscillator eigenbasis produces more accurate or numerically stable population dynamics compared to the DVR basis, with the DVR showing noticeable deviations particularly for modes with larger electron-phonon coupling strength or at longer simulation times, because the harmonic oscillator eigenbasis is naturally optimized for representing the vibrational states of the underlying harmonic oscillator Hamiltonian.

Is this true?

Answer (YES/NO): NO